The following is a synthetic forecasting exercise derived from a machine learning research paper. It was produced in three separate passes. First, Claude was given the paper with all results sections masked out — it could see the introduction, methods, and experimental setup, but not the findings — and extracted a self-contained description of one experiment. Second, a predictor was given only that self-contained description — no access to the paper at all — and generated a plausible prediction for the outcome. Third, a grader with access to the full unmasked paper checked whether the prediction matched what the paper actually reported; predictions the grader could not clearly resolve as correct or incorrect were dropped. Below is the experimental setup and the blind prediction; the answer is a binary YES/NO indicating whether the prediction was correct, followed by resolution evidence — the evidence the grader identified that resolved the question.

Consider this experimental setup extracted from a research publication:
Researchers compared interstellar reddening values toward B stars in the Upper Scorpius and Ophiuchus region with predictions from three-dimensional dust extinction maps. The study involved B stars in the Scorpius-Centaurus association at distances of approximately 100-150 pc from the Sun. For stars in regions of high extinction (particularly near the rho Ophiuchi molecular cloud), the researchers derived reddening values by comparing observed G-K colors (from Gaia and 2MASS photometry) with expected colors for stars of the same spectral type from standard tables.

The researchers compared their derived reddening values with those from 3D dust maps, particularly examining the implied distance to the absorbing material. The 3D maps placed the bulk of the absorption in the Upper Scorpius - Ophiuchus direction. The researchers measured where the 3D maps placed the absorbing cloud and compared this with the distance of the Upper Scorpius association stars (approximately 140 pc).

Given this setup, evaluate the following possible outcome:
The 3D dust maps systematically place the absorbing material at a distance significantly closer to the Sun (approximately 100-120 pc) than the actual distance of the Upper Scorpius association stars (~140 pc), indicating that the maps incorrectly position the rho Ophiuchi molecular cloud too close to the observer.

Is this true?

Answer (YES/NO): NO